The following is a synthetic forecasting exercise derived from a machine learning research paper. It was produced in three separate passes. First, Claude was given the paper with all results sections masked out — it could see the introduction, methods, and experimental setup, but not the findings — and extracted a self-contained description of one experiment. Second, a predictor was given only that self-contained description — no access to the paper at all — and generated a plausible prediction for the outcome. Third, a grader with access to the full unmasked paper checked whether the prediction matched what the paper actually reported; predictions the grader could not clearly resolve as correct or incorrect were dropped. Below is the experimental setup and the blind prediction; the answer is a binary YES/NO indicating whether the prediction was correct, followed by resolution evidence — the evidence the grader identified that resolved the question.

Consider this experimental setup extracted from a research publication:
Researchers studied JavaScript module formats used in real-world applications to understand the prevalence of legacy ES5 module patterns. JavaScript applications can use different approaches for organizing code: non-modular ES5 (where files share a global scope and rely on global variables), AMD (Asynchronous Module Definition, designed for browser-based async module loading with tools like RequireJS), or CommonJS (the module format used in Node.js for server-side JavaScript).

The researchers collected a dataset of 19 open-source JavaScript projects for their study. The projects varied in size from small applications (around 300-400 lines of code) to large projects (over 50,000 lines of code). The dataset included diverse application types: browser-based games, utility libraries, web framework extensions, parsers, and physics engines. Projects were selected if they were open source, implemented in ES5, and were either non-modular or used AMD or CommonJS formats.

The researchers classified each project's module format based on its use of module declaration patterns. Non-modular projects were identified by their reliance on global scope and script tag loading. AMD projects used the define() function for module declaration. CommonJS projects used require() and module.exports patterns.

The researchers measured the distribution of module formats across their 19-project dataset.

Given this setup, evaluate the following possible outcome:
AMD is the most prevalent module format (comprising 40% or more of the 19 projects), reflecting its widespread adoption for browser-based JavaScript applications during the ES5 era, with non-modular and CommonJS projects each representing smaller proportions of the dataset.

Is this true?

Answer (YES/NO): NO